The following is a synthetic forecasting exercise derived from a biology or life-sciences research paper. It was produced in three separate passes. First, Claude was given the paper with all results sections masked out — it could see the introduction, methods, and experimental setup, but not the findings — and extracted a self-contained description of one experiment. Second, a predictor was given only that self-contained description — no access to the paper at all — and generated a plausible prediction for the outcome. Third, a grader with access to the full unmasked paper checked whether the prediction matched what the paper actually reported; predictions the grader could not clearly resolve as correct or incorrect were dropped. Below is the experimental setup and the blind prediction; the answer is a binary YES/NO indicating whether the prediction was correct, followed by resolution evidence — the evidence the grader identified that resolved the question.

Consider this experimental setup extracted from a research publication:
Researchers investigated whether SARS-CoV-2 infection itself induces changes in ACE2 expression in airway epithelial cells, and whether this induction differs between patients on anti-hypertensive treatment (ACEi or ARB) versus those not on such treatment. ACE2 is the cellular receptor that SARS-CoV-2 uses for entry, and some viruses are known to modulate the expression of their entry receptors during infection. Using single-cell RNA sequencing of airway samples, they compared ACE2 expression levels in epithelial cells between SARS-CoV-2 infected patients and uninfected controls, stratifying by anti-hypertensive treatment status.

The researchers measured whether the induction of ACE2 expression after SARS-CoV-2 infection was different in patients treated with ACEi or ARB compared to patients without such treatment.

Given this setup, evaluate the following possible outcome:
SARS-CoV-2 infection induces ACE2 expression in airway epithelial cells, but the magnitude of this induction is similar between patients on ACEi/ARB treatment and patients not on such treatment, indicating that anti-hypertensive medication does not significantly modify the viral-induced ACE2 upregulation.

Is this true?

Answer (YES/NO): YES